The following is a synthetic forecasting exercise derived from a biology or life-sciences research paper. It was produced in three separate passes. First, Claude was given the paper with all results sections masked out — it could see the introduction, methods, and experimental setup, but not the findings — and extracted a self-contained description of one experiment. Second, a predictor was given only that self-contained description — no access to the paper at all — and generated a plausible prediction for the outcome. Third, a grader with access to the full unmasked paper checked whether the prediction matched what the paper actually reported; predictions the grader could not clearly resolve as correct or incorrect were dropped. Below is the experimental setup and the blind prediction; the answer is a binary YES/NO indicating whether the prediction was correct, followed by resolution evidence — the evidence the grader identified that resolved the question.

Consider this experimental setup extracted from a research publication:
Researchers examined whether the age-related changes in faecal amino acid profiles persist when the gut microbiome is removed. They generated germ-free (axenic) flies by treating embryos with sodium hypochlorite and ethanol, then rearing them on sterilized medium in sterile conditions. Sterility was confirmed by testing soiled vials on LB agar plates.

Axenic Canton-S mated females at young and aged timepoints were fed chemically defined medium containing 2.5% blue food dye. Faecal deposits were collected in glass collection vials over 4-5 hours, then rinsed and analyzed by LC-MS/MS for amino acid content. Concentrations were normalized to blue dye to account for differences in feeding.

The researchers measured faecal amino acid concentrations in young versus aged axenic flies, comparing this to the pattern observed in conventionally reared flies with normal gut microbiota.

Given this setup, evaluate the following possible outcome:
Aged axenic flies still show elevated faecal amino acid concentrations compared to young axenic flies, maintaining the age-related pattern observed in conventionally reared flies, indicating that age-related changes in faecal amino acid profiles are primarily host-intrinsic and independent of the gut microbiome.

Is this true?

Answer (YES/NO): NO